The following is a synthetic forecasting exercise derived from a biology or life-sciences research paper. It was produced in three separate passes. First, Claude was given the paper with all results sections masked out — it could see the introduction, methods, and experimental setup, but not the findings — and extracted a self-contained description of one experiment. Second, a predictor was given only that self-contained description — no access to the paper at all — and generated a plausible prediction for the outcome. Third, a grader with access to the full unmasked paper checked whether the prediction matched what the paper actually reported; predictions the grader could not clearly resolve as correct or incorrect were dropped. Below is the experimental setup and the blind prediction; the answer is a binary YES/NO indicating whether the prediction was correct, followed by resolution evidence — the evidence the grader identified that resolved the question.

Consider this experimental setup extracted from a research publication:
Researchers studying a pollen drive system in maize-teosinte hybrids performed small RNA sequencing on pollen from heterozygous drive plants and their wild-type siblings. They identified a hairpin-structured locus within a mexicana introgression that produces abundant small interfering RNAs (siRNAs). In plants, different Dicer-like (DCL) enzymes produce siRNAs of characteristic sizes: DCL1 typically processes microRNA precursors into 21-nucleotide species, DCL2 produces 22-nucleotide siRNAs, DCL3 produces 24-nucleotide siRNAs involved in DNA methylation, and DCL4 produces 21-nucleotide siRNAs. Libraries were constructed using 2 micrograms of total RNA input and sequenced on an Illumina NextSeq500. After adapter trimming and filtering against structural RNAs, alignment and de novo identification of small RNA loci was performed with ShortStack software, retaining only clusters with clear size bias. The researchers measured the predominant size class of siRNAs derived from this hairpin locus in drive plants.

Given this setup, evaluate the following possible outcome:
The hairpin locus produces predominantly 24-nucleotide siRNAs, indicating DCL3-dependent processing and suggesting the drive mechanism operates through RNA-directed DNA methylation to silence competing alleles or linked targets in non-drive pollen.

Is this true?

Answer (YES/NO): NO